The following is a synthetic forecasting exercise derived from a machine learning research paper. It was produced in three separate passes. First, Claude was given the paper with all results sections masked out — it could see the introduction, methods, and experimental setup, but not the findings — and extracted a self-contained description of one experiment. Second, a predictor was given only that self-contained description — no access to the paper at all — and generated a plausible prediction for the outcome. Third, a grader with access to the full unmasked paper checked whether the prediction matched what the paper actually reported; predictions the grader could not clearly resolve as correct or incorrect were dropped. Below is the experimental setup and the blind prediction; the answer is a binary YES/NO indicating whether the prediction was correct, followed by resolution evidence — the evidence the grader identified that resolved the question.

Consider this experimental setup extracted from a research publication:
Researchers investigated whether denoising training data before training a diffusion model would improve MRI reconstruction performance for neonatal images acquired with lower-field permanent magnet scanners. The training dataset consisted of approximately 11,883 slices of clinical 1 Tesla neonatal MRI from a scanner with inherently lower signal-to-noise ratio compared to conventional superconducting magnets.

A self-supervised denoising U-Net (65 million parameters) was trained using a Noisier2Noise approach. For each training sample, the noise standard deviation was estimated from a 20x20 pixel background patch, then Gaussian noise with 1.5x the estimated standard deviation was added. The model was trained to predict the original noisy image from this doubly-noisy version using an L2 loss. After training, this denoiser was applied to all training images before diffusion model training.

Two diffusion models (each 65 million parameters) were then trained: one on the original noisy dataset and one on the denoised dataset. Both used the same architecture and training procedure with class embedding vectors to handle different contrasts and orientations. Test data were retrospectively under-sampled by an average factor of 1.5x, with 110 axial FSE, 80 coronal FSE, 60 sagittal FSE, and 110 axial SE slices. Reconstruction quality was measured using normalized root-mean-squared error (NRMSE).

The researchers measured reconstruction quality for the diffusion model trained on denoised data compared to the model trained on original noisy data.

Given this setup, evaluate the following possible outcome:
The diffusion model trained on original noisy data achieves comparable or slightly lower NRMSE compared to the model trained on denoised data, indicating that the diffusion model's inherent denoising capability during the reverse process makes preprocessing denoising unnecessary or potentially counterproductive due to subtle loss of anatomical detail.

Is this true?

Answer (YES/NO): NO